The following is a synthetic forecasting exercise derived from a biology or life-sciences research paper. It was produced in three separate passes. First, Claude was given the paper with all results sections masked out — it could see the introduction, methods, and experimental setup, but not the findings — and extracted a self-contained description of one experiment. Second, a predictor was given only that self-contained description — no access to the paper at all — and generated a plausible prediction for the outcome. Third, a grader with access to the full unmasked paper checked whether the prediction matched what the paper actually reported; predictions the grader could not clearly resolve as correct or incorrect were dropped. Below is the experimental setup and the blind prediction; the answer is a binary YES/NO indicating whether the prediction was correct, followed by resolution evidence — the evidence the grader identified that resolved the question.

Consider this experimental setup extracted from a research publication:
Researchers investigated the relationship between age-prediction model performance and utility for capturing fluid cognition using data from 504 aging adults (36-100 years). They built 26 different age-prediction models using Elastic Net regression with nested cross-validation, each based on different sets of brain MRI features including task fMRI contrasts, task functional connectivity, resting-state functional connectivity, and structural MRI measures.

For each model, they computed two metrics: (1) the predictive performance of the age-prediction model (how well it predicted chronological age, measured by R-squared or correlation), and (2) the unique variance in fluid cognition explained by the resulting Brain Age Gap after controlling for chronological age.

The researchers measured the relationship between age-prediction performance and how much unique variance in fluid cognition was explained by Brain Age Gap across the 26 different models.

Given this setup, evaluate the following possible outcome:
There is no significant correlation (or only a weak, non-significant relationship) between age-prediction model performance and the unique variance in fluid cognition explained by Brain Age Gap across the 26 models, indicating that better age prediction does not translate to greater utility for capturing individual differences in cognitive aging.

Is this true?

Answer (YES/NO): NO